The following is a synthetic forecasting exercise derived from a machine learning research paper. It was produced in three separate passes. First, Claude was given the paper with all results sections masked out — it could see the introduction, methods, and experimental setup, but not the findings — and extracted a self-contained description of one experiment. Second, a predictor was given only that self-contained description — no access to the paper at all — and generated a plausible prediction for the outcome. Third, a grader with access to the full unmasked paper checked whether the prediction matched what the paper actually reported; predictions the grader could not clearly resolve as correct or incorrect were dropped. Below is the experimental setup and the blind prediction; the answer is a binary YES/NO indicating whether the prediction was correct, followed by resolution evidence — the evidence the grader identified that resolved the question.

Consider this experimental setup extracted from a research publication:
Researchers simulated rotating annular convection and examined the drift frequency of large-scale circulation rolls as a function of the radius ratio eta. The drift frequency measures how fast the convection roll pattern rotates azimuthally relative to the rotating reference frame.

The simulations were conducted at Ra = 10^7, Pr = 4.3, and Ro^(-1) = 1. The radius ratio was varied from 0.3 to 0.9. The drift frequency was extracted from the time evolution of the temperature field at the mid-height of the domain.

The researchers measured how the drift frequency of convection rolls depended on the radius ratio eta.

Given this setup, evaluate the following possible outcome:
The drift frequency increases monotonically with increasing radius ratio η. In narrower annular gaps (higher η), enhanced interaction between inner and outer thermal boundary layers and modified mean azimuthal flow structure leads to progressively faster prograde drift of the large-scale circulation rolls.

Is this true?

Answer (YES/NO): NO